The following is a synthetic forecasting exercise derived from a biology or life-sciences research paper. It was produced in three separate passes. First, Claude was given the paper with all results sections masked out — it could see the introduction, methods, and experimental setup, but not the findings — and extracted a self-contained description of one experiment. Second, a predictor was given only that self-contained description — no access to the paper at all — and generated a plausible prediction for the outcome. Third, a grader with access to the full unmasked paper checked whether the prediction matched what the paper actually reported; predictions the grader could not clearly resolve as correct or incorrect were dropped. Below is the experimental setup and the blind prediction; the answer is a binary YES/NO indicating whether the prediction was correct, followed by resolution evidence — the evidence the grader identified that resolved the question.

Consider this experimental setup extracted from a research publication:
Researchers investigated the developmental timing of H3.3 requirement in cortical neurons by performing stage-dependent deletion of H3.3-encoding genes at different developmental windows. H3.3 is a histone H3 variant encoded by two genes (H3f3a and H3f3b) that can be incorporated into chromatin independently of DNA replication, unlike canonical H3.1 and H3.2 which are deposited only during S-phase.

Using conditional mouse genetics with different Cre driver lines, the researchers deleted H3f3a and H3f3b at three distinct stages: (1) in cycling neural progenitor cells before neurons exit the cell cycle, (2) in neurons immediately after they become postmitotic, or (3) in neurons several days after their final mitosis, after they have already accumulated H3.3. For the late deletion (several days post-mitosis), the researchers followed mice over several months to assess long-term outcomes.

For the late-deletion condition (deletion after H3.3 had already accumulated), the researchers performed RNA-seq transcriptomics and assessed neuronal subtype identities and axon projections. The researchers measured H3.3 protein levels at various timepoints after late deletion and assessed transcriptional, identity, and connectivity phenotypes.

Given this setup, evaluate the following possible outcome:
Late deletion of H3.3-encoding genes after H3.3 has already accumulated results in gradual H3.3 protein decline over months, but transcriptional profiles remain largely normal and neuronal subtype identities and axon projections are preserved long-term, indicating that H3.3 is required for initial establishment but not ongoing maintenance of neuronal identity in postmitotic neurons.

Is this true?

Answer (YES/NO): YES